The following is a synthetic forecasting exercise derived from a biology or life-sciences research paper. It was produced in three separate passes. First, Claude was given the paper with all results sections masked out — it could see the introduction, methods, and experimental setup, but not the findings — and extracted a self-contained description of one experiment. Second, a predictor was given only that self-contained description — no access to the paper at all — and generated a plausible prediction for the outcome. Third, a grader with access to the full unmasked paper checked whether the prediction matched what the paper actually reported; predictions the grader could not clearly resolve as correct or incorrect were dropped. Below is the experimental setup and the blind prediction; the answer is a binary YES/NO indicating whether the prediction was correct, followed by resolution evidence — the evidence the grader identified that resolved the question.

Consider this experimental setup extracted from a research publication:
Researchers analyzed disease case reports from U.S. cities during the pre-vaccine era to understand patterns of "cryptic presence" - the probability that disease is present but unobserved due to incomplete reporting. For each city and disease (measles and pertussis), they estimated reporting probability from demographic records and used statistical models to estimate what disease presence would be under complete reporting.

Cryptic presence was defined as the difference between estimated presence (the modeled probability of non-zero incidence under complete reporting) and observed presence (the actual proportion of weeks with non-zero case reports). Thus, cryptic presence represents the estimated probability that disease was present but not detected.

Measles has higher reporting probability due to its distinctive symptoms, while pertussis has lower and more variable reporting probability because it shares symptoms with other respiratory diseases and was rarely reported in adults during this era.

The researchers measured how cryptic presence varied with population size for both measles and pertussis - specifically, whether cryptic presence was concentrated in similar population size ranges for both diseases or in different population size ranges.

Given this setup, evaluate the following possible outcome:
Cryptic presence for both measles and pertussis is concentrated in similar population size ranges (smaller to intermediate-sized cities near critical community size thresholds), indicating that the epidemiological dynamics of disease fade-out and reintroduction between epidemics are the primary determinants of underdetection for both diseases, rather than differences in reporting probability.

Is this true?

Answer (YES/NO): NO